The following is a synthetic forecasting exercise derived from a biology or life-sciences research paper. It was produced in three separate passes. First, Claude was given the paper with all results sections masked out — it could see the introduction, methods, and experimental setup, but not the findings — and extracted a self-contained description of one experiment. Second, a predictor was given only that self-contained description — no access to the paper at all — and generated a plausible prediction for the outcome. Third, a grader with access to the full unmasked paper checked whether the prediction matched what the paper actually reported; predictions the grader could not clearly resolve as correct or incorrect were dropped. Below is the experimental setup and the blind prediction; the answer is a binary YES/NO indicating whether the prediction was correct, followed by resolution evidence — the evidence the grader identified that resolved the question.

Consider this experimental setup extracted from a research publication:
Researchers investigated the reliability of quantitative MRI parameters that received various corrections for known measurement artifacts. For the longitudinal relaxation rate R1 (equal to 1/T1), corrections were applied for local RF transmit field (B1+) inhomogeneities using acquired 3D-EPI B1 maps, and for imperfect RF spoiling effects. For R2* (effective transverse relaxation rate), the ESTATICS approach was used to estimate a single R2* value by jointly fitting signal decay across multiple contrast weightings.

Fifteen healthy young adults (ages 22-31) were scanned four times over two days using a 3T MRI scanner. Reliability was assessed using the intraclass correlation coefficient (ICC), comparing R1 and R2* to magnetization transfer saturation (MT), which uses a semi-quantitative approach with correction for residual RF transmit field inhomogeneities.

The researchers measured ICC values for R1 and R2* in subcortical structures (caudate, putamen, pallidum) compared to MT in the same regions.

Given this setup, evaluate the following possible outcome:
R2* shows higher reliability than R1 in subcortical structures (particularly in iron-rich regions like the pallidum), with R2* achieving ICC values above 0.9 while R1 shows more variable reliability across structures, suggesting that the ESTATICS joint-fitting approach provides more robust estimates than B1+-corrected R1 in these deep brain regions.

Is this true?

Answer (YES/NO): NO